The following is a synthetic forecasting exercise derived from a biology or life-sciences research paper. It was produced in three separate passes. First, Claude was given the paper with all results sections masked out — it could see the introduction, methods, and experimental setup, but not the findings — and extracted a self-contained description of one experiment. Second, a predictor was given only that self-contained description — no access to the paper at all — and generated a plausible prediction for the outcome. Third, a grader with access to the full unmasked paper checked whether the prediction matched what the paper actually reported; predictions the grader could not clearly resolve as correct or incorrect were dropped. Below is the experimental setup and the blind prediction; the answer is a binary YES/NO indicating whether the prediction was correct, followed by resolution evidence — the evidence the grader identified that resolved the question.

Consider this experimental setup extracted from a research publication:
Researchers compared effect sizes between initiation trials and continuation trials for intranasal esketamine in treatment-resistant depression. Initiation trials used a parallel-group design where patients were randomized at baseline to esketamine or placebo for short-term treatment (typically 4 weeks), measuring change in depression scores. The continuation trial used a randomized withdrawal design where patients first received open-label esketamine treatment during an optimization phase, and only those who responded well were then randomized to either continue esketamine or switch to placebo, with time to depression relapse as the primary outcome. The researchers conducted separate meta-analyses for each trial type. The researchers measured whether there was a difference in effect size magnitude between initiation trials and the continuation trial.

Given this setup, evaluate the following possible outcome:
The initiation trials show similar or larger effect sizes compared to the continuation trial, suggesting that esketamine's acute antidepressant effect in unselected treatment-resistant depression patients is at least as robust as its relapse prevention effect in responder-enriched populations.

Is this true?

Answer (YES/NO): NO